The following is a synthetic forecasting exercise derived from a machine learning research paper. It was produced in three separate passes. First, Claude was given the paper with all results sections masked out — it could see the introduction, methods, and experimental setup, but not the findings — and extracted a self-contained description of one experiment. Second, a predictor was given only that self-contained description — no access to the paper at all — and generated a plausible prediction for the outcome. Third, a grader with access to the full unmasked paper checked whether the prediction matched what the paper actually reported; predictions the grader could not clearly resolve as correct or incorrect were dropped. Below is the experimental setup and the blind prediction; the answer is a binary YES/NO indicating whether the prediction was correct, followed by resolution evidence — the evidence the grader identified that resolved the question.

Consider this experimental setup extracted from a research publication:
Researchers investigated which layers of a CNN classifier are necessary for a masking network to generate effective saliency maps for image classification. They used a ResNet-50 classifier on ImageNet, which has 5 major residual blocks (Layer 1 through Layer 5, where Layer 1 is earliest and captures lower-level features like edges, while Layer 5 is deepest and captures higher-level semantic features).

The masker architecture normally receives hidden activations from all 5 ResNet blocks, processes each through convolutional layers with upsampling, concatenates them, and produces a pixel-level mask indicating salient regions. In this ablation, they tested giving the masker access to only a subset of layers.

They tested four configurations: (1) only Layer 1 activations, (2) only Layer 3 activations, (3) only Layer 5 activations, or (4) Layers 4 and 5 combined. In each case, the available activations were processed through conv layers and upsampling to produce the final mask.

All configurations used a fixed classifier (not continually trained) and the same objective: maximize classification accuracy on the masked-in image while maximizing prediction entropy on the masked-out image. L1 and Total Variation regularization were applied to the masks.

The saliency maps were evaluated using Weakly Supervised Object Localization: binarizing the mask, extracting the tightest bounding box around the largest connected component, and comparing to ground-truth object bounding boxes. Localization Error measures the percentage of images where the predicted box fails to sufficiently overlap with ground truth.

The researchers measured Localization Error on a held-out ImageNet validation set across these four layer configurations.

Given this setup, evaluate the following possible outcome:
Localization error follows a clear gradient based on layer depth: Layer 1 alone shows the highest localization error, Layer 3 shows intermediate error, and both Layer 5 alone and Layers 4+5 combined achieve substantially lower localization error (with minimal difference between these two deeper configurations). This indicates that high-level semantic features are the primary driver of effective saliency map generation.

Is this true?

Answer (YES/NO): YES